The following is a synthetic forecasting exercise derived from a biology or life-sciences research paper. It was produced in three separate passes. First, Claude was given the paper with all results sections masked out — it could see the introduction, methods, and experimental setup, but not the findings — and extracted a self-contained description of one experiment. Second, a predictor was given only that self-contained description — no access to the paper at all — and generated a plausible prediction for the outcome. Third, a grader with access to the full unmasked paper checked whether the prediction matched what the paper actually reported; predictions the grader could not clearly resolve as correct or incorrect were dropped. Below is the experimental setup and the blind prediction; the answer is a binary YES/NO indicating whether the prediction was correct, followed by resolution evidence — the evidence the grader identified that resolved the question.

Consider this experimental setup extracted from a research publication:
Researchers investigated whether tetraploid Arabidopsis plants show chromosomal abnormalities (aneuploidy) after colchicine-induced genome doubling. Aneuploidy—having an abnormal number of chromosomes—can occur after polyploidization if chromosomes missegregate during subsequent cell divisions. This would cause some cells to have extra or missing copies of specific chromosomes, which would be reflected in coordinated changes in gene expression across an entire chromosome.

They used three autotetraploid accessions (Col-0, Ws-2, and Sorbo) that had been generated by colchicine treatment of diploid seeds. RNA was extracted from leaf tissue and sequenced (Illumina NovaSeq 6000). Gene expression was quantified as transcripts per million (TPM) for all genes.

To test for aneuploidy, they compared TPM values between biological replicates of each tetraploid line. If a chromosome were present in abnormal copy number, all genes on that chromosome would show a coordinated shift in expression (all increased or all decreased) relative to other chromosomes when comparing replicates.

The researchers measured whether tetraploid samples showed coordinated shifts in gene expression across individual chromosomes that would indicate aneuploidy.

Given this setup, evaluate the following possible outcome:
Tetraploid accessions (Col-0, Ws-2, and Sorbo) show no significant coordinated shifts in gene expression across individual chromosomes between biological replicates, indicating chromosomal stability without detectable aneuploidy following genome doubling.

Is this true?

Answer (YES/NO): YES